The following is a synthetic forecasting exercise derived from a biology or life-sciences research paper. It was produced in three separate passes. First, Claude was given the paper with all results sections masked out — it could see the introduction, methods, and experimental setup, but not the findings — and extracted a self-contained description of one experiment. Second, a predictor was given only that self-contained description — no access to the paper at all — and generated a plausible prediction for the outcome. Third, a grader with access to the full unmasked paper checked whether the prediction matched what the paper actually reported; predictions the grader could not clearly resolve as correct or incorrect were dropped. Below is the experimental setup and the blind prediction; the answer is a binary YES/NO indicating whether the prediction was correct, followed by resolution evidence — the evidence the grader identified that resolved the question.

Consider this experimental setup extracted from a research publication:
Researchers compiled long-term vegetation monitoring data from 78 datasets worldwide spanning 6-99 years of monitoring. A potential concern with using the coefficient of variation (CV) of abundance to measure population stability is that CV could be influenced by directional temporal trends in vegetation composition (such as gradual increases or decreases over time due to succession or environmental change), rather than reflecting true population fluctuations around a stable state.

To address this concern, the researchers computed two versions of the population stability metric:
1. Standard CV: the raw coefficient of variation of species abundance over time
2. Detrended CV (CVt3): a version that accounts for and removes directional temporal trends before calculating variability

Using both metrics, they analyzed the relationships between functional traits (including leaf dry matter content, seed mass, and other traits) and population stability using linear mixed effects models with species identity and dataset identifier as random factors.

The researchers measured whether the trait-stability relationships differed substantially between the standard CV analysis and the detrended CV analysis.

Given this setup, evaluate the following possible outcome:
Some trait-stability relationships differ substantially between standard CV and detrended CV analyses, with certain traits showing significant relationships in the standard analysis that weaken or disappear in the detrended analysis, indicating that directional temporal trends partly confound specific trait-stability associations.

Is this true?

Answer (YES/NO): NO